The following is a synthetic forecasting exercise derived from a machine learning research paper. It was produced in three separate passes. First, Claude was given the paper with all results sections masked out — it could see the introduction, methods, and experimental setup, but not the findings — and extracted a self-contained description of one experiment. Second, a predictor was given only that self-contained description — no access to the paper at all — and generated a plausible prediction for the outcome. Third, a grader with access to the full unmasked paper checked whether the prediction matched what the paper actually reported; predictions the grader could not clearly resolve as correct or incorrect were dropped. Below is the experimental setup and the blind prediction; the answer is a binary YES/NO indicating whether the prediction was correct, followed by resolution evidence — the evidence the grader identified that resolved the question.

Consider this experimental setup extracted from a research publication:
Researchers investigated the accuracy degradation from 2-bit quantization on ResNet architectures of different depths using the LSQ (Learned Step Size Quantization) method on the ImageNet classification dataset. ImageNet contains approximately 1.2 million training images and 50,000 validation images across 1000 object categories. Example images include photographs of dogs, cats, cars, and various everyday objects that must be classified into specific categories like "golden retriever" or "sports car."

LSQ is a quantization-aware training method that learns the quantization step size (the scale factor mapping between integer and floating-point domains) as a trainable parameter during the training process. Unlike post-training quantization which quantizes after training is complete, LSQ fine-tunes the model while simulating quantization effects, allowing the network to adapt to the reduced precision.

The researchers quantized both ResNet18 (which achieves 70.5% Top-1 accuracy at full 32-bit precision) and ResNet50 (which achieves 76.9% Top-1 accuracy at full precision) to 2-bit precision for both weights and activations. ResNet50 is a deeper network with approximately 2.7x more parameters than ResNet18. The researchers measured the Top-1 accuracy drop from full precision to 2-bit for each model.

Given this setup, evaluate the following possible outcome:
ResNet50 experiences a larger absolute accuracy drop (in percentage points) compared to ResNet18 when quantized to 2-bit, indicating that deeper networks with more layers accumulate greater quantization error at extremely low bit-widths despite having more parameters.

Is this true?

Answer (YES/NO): NO